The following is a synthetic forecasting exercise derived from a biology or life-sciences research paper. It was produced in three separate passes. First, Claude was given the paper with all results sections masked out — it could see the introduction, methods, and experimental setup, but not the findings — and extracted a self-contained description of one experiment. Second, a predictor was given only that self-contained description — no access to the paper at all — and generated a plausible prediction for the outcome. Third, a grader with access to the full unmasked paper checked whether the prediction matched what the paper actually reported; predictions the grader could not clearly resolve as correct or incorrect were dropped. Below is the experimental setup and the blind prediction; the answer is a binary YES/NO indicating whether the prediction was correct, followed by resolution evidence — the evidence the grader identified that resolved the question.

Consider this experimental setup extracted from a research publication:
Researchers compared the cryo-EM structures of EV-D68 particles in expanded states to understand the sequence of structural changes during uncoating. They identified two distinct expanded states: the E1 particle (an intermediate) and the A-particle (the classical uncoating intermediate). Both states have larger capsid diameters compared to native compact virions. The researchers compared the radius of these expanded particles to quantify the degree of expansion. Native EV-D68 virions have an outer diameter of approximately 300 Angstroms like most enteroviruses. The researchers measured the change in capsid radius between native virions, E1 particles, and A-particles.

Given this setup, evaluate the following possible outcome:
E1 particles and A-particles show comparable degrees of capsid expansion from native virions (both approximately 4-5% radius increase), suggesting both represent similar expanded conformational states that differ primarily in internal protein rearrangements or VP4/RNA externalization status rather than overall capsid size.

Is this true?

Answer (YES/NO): NO